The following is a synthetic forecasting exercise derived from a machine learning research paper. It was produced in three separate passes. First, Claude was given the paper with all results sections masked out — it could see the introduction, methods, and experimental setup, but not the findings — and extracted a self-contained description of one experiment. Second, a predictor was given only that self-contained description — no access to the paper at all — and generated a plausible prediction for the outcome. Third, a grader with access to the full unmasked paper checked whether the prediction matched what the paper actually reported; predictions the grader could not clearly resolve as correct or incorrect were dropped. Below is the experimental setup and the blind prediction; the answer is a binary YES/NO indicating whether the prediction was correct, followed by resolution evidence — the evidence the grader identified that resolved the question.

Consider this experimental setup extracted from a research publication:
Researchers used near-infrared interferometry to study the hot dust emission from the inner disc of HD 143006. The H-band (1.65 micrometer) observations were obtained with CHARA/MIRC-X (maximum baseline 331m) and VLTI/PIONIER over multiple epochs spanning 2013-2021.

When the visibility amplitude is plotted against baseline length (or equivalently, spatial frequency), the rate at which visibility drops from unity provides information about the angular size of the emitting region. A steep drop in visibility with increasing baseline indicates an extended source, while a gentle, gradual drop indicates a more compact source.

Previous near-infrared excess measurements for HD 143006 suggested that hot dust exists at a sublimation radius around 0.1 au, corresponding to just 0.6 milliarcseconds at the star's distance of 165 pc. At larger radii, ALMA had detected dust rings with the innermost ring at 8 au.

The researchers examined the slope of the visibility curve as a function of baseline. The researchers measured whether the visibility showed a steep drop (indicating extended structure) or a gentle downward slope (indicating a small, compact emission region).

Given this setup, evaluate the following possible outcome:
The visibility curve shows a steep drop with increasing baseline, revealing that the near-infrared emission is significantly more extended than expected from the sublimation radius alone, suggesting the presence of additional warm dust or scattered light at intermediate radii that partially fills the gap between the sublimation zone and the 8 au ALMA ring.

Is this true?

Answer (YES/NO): NO